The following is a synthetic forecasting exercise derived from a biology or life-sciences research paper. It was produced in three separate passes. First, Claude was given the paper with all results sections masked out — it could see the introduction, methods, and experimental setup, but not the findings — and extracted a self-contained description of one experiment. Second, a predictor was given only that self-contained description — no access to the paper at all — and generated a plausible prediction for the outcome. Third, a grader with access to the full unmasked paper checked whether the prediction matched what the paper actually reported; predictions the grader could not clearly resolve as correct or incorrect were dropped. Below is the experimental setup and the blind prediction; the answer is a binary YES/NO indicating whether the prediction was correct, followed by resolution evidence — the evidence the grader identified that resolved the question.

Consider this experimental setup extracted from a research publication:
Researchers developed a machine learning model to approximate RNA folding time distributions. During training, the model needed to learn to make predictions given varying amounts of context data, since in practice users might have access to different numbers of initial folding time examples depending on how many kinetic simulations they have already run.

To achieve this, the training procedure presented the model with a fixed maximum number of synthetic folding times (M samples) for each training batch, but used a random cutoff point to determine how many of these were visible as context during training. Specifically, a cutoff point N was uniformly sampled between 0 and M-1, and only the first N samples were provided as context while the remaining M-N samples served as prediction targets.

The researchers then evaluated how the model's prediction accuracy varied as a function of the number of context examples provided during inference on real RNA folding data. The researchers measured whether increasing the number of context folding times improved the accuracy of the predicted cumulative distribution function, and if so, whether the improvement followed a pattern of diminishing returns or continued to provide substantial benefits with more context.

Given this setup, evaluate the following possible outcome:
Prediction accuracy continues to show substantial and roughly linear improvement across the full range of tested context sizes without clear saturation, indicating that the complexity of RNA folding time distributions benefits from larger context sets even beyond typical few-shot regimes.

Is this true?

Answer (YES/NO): NO